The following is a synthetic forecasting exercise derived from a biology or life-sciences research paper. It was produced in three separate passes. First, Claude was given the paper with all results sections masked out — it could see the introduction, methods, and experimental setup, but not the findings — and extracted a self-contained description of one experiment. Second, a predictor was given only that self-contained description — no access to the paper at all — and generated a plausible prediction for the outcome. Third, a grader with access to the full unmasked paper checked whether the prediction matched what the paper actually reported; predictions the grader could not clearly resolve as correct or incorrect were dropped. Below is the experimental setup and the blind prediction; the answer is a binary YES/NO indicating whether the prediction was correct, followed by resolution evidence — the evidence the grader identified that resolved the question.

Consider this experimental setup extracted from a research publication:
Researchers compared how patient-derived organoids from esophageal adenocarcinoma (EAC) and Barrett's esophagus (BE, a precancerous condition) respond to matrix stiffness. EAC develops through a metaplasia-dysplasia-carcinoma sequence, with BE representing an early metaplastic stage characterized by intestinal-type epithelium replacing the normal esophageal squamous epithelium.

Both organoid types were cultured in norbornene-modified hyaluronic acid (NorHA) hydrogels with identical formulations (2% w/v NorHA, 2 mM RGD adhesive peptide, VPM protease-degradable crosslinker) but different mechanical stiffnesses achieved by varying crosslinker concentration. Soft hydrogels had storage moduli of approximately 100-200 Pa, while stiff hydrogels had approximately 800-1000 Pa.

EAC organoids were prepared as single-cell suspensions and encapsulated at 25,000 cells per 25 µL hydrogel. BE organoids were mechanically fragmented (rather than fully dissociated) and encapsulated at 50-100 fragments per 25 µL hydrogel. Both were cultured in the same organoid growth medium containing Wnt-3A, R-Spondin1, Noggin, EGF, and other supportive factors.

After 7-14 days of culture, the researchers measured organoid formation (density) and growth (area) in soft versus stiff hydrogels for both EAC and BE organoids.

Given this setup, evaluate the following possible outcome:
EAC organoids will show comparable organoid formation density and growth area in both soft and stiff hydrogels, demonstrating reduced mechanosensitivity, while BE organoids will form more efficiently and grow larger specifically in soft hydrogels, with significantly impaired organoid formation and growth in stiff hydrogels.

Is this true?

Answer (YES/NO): NO